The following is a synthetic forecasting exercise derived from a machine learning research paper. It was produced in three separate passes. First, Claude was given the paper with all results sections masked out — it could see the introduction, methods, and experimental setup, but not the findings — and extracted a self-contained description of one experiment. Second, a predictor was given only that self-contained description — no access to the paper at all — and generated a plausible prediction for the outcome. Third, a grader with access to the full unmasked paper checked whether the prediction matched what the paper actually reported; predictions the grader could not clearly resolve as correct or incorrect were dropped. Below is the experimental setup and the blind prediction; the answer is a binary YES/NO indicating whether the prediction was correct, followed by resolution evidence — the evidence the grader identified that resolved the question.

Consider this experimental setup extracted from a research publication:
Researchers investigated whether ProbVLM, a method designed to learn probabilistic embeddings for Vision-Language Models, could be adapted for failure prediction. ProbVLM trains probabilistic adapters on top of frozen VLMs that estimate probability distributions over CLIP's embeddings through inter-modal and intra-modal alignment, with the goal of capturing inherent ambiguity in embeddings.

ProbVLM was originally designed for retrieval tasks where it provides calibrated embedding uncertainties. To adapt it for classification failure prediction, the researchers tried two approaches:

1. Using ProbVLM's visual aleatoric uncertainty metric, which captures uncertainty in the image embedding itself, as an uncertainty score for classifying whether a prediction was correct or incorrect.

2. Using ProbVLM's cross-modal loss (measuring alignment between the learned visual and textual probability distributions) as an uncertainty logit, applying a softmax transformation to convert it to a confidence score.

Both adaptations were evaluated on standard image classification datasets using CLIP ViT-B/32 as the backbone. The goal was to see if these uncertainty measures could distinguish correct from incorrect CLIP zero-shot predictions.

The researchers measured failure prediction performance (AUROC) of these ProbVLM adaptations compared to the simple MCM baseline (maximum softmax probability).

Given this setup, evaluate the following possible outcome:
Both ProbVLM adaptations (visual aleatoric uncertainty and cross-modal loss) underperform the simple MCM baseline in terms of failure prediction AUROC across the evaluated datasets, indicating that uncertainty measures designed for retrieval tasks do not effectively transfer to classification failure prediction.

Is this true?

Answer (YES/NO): YES